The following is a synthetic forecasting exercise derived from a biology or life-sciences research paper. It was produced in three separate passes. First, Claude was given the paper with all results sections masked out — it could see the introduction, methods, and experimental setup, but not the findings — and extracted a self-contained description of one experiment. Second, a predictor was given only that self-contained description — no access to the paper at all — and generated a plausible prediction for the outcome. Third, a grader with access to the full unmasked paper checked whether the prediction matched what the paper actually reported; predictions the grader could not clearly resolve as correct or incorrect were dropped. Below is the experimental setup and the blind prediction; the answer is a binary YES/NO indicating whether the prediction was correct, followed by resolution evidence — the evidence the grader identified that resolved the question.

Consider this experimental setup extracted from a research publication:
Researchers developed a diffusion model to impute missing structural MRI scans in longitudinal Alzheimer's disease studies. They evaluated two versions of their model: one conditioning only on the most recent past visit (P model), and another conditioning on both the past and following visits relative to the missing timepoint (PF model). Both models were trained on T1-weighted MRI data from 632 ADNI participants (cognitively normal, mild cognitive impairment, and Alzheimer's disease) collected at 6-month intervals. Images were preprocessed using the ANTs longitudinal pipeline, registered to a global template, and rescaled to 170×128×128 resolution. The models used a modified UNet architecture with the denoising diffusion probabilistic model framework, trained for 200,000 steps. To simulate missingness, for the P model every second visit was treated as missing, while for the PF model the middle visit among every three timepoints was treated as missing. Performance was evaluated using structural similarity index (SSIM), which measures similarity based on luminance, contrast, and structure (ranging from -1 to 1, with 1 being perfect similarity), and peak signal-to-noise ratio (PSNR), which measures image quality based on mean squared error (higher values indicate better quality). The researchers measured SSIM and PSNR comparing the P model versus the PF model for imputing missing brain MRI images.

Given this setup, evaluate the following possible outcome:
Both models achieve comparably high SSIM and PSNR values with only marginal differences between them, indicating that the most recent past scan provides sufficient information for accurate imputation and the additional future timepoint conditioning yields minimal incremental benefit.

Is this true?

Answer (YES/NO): NO